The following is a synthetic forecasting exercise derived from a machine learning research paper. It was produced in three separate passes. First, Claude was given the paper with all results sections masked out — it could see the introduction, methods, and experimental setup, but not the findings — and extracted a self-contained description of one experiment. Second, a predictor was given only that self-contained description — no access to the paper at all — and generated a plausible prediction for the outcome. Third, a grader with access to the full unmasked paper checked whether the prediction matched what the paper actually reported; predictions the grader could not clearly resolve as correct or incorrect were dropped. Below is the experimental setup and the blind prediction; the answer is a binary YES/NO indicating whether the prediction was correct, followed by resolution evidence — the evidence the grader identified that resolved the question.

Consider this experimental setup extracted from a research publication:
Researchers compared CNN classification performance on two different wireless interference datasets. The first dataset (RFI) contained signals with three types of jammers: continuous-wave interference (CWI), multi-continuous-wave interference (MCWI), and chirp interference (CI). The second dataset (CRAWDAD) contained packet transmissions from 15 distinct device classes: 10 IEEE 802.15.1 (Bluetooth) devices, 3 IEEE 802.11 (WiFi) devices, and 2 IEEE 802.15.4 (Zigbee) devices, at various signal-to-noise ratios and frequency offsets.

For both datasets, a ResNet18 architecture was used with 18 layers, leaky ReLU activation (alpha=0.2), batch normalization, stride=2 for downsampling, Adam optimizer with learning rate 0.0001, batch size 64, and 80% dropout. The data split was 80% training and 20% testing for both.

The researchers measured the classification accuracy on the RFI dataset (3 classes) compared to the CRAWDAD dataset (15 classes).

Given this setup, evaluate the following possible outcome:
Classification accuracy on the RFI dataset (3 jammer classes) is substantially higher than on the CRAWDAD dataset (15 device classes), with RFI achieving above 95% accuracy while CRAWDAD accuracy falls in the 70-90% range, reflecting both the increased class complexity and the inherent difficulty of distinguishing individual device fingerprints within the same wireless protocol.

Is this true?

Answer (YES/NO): YES